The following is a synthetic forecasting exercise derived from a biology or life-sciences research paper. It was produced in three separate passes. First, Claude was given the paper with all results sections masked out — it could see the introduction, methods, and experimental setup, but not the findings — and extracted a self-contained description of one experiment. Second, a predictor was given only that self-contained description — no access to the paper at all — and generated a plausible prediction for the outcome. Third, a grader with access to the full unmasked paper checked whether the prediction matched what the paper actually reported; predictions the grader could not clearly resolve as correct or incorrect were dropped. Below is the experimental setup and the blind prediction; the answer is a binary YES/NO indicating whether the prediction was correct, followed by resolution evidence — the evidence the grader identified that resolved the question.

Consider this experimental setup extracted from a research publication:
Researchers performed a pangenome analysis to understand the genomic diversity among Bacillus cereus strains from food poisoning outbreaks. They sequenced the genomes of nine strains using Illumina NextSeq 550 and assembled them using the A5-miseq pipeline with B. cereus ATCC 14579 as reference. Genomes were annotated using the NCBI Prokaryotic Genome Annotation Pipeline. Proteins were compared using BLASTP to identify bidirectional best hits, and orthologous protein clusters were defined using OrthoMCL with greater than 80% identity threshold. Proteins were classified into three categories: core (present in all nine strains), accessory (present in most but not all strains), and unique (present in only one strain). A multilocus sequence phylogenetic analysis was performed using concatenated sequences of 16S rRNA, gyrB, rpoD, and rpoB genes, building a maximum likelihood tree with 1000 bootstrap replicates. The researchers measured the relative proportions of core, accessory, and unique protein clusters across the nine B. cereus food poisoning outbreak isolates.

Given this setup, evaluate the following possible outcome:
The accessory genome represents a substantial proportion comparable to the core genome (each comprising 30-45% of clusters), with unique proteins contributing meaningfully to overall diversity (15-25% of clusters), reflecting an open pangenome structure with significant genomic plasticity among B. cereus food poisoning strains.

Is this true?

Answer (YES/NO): NO